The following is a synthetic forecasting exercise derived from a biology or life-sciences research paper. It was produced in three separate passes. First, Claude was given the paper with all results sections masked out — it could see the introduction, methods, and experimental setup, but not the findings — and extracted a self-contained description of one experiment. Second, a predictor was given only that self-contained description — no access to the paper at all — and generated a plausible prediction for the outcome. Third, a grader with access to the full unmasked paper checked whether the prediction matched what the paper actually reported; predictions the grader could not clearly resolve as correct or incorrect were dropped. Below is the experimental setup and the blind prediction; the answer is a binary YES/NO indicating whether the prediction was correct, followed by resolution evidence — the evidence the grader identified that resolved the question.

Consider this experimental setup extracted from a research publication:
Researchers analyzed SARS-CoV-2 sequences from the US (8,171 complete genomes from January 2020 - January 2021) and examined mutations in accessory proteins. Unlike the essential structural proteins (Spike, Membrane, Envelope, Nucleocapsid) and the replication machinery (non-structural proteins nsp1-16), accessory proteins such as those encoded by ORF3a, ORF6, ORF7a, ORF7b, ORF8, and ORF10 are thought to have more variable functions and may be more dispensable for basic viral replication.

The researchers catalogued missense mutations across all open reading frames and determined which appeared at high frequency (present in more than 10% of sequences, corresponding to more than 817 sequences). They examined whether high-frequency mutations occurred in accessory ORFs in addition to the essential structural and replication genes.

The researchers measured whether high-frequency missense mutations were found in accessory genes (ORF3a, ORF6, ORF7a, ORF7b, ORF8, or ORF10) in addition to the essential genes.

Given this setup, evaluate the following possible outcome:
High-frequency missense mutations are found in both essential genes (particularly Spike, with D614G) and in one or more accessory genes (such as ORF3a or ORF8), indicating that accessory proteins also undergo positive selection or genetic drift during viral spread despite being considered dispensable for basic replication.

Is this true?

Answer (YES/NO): YES